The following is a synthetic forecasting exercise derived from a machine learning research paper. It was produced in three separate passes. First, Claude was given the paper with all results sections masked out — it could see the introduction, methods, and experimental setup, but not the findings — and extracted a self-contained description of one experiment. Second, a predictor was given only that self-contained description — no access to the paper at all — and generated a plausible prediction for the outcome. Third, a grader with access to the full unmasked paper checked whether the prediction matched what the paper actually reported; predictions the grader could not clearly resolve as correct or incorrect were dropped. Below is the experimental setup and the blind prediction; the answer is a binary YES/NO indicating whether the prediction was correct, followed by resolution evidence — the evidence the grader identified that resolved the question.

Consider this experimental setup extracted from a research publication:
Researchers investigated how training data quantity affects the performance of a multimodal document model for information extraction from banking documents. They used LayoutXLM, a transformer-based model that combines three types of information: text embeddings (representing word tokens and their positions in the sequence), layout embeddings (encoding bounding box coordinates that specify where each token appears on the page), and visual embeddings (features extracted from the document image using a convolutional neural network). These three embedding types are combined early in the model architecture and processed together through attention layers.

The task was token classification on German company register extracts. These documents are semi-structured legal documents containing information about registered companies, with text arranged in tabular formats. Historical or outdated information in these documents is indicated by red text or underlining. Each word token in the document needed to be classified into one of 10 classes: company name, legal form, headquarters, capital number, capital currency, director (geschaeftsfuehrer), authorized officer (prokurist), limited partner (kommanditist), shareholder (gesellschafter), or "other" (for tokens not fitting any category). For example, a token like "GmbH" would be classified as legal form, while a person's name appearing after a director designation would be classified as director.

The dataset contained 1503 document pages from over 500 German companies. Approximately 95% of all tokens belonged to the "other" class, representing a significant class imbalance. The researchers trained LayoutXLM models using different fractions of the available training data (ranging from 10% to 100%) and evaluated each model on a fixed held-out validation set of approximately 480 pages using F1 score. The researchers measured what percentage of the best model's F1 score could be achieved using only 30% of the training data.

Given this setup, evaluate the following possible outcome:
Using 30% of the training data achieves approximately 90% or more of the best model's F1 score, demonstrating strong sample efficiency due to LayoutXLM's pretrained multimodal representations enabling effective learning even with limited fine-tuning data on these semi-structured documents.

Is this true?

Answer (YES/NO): NO